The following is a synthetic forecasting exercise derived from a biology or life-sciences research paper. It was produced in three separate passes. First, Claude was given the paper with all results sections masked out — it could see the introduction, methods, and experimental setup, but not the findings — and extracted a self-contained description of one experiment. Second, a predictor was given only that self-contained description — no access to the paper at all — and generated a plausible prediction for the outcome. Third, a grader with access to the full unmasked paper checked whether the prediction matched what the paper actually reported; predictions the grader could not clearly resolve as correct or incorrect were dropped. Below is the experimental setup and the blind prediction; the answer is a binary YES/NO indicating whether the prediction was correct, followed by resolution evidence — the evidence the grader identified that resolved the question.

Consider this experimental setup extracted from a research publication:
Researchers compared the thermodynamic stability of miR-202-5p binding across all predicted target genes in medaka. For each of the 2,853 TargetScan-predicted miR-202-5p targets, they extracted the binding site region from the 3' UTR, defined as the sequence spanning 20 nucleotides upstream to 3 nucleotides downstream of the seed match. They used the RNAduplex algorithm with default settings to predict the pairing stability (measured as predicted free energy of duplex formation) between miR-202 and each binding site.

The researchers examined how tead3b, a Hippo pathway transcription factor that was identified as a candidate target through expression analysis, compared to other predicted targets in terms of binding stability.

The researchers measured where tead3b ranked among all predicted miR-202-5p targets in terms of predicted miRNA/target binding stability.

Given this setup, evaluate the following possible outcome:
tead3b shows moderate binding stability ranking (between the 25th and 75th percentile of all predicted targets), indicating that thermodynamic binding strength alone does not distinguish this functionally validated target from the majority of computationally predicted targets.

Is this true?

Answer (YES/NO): NO